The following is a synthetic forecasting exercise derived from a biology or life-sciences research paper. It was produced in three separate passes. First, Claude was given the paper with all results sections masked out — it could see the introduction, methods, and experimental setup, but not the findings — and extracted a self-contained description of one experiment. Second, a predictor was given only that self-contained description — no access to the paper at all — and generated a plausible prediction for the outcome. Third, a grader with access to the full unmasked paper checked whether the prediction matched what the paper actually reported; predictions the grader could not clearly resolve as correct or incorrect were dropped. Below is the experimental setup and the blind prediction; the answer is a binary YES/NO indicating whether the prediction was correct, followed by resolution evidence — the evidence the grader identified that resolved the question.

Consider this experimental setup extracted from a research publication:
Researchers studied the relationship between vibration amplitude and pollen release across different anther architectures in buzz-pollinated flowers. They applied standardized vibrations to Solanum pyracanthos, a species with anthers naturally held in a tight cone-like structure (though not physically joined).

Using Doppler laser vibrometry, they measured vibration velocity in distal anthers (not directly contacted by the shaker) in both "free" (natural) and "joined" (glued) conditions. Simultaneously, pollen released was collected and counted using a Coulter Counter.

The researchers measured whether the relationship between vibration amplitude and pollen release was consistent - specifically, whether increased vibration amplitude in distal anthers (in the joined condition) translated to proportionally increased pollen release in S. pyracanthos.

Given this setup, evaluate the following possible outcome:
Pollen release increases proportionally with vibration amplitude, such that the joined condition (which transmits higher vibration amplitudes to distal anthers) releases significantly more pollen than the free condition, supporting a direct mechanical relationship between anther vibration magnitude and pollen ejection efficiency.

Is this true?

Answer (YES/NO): NO